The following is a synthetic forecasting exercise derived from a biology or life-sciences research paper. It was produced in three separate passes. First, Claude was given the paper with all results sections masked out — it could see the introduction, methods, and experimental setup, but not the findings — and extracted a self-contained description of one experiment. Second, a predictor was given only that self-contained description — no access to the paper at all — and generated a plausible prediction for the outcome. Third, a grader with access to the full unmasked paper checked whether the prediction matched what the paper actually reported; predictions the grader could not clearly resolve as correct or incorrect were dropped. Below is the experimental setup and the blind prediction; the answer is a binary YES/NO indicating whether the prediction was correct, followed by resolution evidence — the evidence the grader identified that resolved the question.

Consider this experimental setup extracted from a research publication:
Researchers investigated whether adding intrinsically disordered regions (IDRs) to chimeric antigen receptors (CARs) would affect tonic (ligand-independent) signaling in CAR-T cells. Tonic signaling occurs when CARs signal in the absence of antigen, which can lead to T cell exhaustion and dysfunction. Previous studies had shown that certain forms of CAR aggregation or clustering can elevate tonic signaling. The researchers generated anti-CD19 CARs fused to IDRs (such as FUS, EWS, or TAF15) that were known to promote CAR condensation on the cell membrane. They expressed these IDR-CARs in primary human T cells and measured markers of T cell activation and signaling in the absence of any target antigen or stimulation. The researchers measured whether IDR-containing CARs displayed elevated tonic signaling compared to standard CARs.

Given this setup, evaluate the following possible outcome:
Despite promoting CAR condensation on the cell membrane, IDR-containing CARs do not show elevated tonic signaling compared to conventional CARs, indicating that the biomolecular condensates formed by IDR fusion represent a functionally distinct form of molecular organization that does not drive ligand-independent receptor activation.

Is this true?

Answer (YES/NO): YES